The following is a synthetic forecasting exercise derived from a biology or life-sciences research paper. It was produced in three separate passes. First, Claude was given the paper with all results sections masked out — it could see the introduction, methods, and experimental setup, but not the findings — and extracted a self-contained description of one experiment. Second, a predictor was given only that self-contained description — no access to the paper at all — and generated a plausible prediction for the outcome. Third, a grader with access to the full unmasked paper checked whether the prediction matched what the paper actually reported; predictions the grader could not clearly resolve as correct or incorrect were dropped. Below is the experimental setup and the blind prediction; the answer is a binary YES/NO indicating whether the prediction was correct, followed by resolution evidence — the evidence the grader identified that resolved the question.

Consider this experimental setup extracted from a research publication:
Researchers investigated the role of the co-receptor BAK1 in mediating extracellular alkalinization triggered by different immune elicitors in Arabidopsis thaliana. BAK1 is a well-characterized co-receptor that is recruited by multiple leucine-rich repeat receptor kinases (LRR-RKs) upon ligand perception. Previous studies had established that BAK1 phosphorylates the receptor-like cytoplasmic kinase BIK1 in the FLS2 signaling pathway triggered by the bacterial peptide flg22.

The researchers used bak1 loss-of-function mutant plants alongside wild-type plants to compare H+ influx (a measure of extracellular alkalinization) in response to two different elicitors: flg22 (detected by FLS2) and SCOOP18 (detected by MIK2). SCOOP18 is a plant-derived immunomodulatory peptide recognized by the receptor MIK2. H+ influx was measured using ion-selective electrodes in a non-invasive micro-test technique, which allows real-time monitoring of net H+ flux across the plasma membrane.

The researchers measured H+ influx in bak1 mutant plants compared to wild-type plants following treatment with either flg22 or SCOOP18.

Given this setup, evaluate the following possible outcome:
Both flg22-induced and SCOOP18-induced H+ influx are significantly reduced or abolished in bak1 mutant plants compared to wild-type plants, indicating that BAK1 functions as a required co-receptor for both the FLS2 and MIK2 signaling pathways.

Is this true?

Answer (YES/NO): NO